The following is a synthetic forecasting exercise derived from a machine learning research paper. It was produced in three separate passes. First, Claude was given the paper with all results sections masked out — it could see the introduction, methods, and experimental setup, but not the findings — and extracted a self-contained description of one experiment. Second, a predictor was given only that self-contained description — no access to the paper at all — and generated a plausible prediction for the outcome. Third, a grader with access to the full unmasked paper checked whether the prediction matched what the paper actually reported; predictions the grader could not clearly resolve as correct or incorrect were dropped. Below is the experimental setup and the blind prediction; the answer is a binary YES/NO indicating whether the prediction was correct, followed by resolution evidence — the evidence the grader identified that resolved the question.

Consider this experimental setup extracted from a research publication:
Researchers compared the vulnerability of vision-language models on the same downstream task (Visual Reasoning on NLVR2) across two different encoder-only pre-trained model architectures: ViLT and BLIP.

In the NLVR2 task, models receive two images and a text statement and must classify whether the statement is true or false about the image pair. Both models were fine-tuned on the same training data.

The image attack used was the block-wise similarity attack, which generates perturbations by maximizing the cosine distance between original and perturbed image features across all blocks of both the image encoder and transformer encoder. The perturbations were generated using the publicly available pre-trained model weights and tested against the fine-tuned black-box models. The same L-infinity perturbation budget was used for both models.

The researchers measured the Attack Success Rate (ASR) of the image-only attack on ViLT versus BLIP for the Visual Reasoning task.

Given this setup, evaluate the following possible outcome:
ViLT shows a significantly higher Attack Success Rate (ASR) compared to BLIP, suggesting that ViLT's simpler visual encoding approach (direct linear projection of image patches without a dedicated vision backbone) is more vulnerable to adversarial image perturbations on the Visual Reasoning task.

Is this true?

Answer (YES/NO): YES